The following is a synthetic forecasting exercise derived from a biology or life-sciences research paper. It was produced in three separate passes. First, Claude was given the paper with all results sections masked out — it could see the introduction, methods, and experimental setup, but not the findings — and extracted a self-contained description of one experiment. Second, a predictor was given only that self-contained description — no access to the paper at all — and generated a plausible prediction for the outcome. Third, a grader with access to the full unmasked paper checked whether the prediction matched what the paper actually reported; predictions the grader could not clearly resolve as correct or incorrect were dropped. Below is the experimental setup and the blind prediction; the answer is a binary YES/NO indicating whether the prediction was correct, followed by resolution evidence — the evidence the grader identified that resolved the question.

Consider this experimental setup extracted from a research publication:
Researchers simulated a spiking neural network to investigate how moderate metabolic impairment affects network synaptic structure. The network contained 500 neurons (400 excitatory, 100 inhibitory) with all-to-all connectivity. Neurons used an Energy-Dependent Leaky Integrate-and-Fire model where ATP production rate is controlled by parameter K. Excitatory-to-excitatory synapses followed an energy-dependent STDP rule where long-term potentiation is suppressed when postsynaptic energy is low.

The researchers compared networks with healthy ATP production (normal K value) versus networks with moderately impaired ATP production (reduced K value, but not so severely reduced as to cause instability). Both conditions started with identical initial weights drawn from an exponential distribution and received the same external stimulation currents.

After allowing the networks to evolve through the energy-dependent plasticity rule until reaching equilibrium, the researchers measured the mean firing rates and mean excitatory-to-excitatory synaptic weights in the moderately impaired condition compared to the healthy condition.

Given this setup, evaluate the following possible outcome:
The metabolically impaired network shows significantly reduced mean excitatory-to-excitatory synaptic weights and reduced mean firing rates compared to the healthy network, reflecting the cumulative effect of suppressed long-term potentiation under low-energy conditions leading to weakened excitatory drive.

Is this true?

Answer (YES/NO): YES